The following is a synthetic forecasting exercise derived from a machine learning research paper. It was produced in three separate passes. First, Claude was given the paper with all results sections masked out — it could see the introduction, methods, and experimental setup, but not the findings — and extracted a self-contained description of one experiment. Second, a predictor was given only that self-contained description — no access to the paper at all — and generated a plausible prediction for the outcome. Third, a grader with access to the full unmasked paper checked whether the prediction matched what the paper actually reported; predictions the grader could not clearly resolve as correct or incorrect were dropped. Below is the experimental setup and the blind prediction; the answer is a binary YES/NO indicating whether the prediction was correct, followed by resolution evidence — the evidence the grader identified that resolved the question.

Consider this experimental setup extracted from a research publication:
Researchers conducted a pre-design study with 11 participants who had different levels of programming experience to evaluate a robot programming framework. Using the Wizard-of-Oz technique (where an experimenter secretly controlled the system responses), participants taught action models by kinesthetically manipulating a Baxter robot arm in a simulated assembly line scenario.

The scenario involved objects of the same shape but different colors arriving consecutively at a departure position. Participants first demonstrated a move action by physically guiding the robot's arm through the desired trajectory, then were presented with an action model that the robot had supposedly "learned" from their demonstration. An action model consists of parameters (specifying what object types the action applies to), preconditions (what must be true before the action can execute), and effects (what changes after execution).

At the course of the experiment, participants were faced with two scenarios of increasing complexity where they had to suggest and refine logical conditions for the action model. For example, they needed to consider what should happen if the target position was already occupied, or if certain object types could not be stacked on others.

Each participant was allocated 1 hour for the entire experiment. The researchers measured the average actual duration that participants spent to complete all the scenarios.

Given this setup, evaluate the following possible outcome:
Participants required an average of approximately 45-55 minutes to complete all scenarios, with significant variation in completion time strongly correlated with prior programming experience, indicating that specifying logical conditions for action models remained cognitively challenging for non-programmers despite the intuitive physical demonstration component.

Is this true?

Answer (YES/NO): NO